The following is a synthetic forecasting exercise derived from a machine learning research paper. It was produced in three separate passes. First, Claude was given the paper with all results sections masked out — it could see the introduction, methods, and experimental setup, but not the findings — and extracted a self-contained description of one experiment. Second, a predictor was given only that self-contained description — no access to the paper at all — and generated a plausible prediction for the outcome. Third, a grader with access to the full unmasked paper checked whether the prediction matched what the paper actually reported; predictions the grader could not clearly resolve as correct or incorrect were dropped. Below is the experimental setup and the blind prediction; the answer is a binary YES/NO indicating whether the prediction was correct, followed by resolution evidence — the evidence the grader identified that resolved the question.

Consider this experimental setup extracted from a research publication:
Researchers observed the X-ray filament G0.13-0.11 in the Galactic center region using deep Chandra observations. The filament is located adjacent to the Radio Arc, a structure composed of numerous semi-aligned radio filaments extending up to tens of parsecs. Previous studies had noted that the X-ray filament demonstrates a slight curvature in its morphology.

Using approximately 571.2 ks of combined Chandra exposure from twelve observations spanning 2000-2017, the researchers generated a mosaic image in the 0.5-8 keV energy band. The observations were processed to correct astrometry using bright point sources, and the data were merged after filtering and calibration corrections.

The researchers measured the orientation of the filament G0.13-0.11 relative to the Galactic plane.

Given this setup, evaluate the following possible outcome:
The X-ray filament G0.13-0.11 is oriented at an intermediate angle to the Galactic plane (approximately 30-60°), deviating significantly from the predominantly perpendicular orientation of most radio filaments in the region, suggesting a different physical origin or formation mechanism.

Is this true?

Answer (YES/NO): NO